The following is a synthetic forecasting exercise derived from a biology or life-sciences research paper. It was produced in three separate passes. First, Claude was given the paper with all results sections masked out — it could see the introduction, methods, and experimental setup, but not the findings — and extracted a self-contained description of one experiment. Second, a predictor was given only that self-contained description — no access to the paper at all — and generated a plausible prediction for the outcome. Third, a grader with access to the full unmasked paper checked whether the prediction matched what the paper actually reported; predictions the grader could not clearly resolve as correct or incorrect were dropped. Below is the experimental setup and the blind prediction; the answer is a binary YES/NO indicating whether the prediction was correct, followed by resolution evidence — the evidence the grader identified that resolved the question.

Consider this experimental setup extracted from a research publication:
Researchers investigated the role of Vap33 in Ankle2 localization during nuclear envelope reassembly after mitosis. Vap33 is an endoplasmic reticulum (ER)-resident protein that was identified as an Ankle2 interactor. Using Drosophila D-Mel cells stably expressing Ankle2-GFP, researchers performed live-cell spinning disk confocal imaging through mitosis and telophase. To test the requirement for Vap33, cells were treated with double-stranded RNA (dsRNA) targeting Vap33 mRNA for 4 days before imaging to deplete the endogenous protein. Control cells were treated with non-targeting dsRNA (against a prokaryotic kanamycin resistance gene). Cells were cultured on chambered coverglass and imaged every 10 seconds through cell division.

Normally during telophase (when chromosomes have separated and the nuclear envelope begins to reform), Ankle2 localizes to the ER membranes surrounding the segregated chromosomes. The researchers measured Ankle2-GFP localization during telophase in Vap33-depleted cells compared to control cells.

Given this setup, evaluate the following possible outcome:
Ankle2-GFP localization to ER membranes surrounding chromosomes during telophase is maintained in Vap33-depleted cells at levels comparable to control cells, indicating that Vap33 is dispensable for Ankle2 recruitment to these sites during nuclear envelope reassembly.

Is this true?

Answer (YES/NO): NO